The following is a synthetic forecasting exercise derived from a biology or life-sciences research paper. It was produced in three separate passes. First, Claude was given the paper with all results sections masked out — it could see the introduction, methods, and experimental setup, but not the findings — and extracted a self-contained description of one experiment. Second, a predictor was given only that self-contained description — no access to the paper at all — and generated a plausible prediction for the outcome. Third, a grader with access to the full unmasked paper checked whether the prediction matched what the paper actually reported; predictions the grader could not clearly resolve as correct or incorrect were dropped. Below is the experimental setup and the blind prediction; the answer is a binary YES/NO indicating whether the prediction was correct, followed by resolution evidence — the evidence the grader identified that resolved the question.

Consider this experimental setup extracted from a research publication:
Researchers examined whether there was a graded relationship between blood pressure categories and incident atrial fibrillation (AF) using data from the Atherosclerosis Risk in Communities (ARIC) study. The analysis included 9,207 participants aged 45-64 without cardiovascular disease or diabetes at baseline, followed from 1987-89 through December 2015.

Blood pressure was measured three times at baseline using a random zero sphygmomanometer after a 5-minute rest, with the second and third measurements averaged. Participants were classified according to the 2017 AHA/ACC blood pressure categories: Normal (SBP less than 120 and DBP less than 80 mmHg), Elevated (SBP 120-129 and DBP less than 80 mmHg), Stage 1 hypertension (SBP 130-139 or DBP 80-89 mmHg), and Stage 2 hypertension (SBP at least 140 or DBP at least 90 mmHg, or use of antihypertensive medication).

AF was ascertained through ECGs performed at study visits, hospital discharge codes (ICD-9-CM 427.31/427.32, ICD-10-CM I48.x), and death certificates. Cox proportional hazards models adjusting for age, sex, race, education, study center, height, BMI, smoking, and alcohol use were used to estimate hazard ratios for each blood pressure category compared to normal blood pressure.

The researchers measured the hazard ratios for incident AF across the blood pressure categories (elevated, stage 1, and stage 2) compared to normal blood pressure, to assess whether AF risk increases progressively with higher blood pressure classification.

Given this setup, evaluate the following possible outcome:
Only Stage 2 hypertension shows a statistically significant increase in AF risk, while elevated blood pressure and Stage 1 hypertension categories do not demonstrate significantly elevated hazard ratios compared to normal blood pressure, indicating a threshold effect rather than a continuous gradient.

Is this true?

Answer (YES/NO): NO